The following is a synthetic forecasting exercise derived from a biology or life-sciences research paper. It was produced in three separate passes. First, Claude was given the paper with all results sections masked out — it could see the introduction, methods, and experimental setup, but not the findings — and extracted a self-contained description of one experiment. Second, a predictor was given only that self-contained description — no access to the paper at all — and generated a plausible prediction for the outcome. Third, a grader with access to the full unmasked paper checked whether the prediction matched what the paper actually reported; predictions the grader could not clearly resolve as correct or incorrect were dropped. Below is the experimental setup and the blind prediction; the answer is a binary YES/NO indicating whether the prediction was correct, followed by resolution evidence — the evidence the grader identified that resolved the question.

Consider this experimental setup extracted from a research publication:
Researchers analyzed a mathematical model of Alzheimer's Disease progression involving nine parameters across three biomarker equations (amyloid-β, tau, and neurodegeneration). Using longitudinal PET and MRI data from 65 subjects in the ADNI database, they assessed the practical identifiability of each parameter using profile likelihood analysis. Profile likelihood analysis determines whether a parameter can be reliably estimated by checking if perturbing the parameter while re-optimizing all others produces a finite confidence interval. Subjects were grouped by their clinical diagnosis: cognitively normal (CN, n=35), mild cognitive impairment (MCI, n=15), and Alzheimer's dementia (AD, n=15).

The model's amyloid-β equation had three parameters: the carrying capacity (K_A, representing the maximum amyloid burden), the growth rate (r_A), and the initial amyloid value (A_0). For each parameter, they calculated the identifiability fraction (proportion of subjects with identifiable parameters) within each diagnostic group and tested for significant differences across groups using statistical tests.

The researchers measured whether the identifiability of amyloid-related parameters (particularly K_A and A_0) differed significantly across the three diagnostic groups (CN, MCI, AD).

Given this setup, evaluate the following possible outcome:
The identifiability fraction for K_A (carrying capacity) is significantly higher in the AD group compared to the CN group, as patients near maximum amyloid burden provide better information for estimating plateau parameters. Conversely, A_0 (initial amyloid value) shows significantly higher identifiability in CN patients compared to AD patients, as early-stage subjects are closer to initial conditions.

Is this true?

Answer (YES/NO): YES